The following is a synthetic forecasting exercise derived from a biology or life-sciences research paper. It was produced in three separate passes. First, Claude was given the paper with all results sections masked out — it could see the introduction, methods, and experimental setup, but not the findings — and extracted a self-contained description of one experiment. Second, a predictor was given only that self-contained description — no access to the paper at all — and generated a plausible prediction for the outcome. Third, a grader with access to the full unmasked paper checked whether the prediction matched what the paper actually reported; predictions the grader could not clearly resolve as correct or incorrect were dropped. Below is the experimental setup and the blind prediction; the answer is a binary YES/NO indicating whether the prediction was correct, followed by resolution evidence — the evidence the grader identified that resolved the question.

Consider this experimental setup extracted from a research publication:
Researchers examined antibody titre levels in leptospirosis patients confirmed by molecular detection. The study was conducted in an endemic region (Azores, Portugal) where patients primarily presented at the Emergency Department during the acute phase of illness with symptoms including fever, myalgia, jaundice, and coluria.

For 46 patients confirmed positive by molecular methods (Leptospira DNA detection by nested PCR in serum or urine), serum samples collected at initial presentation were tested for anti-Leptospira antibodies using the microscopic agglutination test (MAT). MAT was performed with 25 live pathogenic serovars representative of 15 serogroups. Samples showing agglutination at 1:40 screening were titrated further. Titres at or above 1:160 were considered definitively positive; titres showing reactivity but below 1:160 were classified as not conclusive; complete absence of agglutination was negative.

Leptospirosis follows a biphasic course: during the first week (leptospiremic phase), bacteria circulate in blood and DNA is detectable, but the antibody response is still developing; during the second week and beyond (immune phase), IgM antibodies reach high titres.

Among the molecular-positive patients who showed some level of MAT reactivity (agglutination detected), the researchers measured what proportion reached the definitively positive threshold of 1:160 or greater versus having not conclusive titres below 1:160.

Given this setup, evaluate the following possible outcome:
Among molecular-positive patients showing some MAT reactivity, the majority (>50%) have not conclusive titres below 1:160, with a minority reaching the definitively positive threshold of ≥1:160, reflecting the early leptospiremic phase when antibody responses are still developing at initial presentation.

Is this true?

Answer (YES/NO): NO